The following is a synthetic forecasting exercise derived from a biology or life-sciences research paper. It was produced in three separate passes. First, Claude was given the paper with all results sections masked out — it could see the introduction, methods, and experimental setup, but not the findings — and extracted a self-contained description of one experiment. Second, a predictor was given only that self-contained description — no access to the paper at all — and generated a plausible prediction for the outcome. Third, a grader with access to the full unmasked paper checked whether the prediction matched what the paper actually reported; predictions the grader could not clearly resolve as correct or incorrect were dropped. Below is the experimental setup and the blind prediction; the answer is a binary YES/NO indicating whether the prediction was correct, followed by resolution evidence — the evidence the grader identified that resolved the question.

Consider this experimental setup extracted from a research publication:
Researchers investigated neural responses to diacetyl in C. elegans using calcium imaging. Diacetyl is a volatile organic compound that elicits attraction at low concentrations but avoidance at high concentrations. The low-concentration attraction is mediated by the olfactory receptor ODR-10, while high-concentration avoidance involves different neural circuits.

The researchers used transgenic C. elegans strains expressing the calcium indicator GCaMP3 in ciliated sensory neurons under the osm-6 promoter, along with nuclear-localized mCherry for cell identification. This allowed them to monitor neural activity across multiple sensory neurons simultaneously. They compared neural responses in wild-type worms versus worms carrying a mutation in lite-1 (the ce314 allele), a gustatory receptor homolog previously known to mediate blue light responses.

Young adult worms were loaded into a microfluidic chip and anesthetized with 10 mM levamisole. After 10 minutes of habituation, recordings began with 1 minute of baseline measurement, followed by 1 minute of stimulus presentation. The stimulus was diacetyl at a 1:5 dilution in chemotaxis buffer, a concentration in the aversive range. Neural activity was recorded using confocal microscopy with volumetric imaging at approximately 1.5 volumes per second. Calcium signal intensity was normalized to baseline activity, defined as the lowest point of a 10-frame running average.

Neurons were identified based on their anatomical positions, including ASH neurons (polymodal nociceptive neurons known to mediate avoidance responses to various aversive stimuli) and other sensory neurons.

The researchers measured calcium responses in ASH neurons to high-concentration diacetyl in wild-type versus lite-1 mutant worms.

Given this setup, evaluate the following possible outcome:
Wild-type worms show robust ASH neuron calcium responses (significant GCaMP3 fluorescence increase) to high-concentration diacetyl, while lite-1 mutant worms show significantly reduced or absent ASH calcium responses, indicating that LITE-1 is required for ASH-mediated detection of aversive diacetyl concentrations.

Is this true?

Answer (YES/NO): NO